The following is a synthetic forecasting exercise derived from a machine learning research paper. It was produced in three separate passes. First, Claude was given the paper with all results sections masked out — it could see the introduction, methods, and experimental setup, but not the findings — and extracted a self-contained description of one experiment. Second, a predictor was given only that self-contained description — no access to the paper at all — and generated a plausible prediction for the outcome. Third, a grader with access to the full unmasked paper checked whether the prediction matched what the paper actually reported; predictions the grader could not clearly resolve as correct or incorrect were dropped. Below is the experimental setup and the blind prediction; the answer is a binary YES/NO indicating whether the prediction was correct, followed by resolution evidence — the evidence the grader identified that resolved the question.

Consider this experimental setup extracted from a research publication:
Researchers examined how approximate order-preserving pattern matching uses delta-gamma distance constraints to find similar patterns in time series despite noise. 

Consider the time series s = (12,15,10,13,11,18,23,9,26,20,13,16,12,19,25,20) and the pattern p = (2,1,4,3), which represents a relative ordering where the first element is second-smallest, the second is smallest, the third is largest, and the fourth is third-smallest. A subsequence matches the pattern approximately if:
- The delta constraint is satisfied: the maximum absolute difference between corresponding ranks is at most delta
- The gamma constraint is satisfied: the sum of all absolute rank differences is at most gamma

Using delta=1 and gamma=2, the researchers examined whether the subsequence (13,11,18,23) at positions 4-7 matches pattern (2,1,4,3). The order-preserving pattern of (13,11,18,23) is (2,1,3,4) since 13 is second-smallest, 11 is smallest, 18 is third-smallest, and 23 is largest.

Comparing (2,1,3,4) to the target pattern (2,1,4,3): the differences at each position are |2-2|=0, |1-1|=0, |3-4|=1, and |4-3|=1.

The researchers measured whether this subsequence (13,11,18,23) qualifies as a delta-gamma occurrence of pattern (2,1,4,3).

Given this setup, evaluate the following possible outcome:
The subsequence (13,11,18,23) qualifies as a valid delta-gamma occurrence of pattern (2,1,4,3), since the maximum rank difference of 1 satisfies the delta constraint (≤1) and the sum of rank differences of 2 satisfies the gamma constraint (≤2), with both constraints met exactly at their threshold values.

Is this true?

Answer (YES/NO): YES